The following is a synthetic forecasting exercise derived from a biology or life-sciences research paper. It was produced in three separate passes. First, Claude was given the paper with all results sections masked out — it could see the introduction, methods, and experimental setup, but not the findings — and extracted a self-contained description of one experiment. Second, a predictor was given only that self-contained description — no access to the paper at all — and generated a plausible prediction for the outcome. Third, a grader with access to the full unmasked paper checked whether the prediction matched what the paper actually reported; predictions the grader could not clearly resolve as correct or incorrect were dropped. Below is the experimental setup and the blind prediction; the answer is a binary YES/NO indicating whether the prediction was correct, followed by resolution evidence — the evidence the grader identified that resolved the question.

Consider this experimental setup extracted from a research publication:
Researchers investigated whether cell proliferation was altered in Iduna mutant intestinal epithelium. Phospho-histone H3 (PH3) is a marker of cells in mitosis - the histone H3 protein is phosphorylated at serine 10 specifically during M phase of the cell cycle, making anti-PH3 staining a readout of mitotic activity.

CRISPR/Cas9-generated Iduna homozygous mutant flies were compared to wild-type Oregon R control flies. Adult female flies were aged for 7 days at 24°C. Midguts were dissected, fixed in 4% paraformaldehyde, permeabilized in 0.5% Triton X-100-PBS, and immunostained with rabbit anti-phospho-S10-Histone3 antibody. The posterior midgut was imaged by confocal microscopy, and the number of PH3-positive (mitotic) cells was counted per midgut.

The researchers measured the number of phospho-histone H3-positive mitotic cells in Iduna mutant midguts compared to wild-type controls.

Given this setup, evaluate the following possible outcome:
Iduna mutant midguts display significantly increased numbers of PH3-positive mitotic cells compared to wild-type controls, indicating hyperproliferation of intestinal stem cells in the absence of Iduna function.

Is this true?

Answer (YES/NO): YES